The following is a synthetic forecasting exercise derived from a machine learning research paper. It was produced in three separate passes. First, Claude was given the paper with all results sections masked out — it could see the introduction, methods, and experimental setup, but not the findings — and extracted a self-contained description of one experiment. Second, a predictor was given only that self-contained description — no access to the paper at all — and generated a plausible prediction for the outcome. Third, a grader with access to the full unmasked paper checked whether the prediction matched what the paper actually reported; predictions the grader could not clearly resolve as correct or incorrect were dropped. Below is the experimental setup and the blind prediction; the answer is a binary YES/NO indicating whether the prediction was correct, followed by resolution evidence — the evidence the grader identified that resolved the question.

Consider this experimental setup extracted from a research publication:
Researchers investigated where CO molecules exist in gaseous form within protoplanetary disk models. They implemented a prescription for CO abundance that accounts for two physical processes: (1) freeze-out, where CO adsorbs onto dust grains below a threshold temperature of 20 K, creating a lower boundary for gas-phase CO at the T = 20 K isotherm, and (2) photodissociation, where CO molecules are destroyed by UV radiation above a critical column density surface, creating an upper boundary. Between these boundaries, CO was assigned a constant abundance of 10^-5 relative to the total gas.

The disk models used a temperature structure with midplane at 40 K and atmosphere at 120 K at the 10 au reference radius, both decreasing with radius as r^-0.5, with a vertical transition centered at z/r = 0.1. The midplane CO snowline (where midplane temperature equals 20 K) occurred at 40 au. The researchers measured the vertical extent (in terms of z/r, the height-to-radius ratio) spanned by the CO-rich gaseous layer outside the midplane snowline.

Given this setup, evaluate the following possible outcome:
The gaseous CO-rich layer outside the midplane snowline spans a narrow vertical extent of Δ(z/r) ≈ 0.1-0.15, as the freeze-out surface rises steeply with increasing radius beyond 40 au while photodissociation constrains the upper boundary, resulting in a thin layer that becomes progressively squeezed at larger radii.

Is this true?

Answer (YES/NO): NO